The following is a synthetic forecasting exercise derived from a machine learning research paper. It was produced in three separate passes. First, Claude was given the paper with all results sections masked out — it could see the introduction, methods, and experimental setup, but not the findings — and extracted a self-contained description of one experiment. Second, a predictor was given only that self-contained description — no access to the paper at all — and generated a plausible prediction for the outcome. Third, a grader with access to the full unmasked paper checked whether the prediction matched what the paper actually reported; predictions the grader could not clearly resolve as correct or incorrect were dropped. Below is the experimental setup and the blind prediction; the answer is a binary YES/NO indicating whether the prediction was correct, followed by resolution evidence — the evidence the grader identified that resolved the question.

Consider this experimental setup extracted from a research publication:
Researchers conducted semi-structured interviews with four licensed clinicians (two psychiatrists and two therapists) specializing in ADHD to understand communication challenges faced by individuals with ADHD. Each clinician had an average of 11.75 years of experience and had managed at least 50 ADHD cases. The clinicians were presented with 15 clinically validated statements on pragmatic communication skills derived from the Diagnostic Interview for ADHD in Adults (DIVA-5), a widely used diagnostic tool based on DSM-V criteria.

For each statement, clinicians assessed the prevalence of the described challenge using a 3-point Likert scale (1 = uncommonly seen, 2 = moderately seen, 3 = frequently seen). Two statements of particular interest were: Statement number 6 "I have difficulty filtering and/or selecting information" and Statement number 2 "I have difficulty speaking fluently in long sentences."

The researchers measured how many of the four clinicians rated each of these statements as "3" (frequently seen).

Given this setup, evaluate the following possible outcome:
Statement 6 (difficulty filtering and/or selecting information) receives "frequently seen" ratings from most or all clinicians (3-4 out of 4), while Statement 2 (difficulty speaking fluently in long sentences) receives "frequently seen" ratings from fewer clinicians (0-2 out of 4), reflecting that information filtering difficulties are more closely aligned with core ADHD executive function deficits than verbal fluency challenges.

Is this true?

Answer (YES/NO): NO